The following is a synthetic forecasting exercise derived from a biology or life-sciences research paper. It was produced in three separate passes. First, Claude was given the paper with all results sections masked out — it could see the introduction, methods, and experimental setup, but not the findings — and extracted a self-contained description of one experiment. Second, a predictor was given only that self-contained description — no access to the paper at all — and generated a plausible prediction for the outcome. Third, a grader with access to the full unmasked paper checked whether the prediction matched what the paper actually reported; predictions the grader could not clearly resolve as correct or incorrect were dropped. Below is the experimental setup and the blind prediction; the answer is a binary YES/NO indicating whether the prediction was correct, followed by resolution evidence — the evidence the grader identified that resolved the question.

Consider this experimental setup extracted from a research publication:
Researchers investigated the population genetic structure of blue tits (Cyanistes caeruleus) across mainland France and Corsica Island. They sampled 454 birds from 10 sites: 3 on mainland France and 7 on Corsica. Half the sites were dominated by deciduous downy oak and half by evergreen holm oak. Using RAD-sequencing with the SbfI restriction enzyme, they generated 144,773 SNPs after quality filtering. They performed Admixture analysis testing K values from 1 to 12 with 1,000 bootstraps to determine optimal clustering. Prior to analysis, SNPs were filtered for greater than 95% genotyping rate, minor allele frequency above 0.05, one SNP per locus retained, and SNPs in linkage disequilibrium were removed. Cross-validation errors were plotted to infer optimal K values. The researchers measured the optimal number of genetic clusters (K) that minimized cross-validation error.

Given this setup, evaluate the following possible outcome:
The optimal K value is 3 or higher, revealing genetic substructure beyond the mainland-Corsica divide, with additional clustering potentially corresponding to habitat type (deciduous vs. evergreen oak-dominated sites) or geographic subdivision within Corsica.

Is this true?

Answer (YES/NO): NO